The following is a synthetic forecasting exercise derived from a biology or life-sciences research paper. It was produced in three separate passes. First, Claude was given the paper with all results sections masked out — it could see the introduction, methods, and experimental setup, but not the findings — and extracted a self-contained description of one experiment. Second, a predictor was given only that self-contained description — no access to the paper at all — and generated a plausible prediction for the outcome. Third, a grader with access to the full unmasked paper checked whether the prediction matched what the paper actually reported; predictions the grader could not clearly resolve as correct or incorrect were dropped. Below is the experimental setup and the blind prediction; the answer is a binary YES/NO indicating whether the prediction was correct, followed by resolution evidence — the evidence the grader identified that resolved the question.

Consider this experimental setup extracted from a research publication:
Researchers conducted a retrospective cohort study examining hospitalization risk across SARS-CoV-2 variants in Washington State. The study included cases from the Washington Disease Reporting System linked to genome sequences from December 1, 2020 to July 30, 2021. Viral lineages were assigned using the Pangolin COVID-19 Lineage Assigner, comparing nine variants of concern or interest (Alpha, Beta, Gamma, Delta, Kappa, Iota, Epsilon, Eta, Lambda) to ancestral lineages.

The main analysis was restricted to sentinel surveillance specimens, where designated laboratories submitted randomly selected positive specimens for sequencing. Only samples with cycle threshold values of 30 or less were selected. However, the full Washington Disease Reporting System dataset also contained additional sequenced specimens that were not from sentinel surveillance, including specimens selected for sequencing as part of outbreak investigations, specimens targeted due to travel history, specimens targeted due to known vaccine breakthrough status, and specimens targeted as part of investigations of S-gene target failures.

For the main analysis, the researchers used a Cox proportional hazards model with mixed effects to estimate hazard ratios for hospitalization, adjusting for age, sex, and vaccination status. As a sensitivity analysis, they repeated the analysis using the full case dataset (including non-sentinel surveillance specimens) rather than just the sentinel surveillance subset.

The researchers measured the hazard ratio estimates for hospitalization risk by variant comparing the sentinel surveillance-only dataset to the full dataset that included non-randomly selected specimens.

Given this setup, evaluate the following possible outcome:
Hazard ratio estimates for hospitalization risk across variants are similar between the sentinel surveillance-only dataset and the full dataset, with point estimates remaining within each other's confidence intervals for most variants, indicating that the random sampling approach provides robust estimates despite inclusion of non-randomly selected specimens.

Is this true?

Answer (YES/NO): YES